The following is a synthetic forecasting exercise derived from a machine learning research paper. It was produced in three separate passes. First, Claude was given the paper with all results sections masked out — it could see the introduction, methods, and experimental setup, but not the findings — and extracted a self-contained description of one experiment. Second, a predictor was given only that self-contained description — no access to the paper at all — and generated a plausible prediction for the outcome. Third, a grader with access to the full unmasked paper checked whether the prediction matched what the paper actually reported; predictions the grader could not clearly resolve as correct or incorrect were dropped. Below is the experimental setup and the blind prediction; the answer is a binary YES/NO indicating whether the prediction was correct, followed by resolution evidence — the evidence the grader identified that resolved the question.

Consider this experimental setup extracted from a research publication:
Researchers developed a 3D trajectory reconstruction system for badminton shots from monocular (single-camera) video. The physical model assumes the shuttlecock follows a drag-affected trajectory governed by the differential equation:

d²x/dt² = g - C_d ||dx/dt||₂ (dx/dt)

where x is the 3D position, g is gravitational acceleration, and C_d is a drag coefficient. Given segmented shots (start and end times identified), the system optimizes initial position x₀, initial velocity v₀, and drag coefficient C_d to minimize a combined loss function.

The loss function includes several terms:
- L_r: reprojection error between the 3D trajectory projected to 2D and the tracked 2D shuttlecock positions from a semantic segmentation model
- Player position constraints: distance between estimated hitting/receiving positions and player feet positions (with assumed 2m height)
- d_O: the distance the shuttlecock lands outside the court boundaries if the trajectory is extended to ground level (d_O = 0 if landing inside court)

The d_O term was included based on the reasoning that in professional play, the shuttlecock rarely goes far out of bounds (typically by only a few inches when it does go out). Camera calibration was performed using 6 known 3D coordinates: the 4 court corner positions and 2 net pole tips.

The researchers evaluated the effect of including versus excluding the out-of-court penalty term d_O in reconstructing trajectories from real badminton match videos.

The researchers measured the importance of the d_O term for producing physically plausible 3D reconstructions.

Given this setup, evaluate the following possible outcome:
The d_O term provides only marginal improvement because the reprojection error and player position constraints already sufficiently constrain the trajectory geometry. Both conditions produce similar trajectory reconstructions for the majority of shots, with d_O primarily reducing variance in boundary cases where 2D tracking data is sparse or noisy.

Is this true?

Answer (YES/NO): NO